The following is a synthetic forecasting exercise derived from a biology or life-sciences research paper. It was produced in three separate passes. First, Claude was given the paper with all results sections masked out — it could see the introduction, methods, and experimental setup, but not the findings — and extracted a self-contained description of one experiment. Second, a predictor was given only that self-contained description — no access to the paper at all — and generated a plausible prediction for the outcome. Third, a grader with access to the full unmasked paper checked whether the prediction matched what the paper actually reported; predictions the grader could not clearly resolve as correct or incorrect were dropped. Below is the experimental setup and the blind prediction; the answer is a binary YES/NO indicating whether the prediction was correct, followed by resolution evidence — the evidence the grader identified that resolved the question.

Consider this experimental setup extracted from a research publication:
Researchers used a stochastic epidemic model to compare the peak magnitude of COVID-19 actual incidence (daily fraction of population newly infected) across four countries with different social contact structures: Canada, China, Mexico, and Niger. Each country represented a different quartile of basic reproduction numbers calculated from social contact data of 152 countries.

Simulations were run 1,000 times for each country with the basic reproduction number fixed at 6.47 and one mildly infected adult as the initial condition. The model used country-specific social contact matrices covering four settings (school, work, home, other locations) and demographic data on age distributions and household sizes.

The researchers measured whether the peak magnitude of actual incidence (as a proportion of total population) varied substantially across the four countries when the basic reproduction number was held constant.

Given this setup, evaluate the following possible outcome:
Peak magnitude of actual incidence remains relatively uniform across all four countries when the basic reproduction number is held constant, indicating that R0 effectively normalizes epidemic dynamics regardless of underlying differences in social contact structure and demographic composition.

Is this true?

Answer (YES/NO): YES